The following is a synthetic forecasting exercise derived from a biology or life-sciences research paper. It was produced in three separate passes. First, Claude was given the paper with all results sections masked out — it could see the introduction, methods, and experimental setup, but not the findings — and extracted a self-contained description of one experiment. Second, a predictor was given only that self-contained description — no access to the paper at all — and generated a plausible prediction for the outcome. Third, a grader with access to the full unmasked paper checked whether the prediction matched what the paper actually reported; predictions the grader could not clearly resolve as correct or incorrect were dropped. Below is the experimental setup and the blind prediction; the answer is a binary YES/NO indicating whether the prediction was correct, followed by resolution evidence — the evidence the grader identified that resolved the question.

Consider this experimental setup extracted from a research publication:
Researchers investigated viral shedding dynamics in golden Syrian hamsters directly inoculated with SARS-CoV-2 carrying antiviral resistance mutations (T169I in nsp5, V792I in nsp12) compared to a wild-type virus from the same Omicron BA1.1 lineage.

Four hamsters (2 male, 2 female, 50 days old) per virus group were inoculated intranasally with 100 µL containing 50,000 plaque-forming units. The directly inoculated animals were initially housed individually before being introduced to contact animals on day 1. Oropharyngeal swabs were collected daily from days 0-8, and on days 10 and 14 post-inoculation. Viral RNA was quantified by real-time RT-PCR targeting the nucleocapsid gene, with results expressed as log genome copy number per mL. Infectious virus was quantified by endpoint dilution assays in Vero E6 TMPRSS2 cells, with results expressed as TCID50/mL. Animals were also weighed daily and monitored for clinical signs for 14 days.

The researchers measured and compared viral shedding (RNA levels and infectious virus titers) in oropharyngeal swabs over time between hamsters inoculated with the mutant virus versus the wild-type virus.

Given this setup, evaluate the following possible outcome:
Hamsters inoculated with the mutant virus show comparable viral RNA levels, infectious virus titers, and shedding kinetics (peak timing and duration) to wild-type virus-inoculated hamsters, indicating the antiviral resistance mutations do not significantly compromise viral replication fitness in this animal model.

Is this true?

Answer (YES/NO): YES